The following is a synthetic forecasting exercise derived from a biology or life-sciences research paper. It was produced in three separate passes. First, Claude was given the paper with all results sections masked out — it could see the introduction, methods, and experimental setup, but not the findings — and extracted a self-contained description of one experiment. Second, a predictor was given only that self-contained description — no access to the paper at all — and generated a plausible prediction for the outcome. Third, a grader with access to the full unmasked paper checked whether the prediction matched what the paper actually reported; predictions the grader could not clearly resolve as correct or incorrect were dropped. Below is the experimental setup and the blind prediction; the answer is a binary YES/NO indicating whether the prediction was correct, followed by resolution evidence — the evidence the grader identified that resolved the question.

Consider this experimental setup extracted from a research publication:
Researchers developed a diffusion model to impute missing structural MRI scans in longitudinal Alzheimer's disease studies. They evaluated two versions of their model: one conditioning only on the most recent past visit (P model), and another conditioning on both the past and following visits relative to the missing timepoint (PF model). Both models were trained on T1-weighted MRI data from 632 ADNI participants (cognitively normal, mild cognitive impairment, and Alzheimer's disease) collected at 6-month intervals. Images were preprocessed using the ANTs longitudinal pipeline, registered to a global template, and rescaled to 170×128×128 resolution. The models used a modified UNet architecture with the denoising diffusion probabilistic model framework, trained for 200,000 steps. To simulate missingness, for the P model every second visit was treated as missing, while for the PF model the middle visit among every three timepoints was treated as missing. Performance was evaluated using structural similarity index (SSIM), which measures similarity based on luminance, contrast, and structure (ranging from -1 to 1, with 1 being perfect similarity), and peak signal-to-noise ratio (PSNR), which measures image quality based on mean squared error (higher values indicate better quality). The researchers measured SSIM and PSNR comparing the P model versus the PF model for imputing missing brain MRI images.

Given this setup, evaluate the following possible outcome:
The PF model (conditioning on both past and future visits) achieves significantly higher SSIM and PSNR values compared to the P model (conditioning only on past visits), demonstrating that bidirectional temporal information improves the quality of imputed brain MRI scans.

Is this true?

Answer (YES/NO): NO